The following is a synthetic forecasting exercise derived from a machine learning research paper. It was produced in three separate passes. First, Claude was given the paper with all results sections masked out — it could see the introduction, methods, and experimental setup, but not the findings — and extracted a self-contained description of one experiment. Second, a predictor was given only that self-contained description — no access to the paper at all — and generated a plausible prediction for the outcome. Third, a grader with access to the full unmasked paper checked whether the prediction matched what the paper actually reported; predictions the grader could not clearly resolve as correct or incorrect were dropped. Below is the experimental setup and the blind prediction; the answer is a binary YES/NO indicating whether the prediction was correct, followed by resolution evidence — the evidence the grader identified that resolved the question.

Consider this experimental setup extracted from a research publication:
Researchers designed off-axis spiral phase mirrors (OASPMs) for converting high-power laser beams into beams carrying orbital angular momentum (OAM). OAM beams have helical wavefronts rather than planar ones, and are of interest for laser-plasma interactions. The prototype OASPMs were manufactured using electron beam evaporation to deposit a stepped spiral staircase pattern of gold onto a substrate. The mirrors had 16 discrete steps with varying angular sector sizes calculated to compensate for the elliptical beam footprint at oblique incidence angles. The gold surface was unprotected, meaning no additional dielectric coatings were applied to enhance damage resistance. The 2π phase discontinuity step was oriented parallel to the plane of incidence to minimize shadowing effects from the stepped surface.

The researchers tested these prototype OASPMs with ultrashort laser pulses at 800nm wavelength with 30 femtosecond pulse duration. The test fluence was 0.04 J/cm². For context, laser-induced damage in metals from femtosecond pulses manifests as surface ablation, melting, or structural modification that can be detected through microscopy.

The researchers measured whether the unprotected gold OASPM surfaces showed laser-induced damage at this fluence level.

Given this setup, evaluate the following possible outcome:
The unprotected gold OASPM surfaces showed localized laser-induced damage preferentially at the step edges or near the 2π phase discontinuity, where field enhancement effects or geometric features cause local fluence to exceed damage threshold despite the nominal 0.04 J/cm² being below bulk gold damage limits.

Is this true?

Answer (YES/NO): NO